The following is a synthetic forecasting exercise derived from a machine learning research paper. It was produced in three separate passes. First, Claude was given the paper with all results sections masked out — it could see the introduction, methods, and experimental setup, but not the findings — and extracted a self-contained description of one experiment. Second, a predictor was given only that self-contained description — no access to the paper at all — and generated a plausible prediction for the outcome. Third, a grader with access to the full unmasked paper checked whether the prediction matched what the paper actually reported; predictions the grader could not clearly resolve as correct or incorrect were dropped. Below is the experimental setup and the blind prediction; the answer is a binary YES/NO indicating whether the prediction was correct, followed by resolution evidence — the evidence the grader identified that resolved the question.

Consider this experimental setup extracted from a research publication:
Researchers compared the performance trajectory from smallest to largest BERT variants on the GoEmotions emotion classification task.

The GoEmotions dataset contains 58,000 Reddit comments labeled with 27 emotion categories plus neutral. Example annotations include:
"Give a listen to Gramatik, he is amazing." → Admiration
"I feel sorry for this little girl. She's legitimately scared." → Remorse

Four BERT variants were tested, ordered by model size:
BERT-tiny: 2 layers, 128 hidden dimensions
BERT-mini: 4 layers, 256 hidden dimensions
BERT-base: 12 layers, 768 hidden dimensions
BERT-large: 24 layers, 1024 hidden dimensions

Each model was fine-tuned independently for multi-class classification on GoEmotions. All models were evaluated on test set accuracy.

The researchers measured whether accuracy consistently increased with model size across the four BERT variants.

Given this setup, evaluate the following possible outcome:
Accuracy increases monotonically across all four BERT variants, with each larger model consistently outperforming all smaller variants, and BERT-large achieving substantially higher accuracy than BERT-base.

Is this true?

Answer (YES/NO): NO